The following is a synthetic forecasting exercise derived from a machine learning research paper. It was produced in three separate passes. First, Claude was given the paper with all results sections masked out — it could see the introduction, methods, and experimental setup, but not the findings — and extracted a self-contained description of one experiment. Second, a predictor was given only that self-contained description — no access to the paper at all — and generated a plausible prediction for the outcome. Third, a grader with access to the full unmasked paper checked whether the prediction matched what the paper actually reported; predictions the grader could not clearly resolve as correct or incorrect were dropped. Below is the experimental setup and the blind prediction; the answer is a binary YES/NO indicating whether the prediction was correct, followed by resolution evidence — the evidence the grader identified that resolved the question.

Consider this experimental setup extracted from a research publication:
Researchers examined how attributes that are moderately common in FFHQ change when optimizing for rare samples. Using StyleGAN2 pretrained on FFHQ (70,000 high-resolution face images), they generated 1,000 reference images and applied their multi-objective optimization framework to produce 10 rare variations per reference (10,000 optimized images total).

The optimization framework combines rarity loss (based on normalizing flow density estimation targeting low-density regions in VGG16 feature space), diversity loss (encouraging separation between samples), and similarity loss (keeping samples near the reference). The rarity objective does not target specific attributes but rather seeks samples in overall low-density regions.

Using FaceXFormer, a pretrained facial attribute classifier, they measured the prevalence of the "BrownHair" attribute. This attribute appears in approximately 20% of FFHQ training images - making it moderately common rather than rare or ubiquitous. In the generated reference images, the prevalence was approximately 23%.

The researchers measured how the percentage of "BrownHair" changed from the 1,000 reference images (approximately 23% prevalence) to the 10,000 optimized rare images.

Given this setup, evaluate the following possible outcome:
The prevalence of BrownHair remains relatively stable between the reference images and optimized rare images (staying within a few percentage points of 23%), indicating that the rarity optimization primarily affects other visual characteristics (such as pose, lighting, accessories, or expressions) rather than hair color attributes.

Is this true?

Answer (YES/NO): NO